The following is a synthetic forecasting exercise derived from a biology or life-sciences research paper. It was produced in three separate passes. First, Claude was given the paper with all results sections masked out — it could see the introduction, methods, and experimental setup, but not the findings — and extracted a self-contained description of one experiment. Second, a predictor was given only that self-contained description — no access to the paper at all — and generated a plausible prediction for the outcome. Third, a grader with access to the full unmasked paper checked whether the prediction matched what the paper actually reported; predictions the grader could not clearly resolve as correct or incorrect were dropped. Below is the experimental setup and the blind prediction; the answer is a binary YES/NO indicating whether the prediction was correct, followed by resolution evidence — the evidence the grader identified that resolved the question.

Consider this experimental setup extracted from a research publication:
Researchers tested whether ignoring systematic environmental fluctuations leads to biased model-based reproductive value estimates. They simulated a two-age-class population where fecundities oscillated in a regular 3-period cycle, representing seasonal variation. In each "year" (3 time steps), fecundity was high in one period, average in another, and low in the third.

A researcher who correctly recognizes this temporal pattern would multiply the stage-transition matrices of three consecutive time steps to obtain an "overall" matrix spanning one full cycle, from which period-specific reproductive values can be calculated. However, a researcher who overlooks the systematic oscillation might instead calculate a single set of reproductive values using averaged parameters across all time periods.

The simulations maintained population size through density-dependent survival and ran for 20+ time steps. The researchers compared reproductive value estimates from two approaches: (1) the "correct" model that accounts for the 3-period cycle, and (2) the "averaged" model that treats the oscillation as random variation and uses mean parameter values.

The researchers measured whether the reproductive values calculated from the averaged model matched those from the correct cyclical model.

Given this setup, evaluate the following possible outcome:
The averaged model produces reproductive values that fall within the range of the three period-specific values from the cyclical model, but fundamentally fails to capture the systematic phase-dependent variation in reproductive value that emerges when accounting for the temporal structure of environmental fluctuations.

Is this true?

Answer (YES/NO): NO